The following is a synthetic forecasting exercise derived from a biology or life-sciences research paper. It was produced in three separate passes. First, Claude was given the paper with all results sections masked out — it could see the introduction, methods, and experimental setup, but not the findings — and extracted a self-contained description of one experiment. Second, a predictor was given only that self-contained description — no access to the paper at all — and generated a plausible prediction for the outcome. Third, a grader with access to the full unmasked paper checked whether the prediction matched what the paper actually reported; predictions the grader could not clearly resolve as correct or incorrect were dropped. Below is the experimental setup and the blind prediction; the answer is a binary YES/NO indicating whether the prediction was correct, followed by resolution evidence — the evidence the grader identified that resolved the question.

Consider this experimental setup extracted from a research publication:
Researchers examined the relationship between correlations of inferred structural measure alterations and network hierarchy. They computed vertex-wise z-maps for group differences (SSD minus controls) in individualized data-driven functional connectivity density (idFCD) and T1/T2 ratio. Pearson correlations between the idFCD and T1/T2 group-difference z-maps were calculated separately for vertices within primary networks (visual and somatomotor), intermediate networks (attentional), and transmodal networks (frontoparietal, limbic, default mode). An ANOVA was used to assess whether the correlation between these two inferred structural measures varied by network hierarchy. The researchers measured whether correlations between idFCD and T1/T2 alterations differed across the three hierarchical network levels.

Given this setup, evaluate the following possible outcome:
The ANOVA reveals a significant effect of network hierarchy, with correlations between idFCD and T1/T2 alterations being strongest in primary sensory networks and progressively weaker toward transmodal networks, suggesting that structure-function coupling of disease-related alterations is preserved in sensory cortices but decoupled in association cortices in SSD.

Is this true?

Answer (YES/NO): YES